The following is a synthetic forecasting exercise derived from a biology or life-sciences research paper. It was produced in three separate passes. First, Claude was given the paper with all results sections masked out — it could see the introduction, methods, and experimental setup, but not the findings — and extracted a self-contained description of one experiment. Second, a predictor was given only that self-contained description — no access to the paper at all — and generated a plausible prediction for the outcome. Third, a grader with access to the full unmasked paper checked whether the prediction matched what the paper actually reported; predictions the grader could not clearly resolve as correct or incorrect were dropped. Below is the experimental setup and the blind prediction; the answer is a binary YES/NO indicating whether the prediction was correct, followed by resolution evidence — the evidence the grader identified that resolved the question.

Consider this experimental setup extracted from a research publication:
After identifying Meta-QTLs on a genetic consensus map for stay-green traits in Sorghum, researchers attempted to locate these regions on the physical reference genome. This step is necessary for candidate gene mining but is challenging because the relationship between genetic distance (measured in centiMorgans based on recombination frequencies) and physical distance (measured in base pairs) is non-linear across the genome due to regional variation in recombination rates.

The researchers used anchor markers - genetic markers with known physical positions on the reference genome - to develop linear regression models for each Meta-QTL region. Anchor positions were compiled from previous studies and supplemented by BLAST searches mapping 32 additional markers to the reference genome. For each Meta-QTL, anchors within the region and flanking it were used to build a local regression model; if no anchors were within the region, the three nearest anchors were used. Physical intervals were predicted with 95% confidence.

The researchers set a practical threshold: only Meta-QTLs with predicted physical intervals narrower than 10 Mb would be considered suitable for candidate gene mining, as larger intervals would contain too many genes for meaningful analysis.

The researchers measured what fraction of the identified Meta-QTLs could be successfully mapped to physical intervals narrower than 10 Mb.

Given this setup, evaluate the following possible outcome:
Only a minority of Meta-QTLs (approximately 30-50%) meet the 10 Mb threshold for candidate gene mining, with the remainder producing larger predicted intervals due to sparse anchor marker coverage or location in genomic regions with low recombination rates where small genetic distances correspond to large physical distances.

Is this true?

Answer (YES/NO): YES